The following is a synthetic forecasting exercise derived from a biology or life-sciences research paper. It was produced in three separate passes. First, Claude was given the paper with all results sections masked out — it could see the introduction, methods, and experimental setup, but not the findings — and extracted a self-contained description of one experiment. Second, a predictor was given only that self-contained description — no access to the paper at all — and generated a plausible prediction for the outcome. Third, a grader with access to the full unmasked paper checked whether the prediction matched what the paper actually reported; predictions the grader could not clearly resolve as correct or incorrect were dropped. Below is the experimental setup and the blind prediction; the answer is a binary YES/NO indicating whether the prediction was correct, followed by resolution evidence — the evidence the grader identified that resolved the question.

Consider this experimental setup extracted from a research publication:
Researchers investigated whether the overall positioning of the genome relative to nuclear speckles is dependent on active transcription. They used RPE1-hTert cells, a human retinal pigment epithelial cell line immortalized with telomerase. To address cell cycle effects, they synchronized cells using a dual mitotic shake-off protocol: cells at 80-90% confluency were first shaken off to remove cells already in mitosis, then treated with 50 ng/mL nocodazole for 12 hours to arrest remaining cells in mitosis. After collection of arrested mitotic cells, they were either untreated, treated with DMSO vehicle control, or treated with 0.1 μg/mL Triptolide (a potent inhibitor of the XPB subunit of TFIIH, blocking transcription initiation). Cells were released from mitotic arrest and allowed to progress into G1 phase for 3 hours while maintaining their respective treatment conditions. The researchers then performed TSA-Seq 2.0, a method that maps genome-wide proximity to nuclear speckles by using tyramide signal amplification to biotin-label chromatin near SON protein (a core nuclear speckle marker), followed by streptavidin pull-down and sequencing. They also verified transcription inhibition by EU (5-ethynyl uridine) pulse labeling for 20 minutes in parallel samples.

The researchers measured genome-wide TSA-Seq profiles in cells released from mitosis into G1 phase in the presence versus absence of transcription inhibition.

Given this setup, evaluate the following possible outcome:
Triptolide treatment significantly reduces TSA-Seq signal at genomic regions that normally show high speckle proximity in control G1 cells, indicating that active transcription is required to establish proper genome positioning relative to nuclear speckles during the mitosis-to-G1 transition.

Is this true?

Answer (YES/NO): NO